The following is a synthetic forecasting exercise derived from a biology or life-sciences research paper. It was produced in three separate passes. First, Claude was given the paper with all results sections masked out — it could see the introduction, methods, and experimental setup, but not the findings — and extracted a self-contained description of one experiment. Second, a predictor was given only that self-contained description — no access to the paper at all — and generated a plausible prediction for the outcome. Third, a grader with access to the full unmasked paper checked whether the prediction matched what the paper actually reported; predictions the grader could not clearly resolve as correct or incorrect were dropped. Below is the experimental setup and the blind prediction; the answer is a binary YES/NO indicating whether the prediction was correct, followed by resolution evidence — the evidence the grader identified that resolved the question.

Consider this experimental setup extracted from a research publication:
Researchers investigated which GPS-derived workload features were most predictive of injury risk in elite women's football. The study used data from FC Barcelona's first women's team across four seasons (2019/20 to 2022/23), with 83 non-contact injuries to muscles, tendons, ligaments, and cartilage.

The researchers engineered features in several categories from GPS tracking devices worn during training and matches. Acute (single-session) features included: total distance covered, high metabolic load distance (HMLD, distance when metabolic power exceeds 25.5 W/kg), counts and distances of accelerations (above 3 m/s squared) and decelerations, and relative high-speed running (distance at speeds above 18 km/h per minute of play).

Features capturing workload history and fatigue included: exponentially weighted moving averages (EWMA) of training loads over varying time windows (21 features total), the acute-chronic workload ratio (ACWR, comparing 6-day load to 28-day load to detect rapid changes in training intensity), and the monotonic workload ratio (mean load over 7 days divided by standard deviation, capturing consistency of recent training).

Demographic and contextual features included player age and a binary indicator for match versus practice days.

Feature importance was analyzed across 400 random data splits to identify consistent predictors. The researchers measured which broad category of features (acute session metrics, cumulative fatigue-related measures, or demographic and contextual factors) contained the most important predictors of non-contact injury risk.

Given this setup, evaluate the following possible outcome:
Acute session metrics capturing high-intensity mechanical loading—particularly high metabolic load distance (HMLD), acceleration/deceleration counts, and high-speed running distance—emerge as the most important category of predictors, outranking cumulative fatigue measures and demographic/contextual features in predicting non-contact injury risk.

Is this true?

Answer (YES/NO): NO